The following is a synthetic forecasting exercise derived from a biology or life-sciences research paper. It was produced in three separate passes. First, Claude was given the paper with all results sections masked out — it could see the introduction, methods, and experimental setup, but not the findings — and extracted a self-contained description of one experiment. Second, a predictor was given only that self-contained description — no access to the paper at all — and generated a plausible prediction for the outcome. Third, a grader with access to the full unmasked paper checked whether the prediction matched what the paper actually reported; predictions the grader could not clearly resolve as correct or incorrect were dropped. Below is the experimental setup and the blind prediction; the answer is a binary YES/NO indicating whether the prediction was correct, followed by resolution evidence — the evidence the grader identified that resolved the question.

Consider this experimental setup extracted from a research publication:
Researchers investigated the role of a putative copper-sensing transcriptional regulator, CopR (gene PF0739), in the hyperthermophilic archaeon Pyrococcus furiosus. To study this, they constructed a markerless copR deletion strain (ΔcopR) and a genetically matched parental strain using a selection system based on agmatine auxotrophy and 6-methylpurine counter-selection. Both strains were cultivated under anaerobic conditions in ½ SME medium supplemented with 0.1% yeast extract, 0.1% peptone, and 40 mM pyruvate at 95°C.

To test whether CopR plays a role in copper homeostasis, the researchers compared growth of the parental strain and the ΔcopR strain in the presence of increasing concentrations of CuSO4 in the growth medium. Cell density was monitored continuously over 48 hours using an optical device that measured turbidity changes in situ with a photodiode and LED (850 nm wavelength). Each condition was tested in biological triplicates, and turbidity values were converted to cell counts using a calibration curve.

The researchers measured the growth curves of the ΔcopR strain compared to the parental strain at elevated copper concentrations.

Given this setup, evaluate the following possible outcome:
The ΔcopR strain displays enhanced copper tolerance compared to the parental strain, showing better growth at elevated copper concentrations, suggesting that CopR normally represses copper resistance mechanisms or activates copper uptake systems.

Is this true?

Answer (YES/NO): NO